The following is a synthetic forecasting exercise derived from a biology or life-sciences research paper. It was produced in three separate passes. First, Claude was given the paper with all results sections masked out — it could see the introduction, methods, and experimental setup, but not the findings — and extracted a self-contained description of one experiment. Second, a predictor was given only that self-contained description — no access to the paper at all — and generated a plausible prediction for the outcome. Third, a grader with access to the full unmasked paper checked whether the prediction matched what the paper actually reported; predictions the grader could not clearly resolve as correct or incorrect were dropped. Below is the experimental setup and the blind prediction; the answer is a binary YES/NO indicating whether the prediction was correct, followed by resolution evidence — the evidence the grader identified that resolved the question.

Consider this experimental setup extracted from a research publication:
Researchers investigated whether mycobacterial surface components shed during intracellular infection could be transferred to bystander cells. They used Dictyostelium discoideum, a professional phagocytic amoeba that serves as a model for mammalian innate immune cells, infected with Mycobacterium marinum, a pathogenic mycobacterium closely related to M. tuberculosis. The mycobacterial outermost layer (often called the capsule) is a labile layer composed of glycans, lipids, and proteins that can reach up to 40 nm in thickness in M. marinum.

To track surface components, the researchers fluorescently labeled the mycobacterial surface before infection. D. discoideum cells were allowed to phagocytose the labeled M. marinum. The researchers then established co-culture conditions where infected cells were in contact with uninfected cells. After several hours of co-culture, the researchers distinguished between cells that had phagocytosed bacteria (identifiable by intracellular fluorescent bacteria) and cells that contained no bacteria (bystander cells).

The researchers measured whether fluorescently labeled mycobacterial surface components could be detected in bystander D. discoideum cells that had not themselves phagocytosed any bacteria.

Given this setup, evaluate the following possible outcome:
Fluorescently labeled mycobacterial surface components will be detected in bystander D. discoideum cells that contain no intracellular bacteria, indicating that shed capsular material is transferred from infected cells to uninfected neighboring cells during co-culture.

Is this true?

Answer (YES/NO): YES